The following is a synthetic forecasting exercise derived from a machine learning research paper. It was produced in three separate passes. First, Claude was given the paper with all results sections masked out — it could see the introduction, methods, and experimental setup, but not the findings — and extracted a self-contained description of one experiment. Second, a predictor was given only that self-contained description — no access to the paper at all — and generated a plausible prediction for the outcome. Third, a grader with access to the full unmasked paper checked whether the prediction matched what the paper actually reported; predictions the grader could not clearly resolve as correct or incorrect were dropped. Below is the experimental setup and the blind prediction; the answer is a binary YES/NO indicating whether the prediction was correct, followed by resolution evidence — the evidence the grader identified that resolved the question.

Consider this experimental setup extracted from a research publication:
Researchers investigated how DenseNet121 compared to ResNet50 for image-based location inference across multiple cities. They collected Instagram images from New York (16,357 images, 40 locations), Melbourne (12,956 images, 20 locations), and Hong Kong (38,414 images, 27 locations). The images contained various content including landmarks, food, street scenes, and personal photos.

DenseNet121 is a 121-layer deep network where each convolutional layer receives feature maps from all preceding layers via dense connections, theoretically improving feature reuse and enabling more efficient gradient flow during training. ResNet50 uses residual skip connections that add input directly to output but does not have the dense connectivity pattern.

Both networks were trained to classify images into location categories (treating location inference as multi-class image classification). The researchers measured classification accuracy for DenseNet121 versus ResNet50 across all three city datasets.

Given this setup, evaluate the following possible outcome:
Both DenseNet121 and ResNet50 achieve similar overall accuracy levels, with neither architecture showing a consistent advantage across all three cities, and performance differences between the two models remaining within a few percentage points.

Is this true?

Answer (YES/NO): NO